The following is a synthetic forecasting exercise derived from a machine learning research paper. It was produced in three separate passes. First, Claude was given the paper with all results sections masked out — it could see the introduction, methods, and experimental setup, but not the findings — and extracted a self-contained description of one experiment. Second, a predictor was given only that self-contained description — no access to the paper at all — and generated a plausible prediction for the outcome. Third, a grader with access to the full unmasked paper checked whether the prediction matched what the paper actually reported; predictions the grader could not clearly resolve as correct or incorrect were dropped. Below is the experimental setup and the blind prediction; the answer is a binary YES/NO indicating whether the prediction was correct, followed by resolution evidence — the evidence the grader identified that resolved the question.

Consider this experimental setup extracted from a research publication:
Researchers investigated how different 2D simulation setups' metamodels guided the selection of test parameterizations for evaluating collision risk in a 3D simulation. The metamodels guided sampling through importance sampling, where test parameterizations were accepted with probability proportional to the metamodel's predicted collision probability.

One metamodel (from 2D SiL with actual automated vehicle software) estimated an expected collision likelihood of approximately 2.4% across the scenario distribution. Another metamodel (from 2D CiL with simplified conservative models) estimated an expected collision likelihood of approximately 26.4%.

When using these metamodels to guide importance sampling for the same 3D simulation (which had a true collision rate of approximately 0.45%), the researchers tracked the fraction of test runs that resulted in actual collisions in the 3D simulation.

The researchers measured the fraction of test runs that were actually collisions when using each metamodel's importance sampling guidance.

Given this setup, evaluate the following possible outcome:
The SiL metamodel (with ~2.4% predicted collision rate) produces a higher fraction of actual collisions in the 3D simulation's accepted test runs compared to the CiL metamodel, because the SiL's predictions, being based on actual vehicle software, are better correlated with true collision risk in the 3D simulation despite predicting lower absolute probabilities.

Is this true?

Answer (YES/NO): YES